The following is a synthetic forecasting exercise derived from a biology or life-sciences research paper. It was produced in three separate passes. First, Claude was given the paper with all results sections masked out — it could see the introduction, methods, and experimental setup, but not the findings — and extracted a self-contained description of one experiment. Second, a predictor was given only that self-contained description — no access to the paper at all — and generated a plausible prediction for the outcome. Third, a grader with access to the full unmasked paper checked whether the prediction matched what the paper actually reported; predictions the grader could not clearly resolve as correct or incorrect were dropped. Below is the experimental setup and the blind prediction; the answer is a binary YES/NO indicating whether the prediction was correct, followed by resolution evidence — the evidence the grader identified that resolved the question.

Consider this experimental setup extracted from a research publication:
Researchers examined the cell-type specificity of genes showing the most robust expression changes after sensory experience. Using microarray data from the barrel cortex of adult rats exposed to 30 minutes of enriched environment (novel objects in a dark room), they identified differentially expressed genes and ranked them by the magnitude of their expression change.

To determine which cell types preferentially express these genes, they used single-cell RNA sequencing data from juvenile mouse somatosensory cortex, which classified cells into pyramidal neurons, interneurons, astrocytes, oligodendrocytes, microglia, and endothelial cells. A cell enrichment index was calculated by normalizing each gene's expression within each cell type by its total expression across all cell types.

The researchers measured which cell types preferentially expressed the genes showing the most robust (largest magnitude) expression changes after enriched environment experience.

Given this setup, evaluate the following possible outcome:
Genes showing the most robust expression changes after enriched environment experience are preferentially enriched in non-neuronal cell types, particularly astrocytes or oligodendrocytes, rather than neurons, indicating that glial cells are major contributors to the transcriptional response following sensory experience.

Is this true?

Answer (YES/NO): NO